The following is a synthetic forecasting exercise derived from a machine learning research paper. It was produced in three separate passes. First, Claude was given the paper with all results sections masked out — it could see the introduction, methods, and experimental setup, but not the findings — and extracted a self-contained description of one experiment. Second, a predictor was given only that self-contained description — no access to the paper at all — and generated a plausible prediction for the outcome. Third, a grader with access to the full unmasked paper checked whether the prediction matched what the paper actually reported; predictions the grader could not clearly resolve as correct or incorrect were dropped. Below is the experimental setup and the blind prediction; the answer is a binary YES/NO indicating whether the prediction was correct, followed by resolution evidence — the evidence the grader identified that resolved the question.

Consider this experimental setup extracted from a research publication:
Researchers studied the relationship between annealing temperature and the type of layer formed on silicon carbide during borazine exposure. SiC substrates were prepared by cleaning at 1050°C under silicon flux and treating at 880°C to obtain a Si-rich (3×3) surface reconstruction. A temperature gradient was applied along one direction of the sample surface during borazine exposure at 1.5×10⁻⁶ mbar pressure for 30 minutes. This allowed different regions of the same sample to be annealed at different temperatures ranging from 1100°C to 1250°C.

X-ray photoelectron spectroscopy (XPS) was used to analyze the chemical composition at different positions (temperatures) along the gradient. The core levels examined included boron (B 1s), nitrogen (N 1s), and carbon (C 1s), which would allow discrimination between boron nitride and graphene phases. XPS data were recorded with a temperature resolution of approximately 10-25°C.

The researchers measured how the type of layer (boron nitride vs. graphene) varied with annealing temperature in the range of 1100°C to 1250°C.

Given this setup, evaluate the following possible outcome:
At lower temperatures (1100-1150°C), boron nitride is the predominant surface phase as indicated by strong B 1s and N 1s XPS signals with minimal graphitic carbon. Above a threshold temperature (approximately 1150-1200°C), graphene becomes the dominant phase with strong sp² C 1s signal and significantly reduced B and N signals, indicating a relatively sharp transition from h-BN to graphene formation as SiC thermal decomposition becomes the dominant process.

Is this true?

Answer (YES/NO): NO